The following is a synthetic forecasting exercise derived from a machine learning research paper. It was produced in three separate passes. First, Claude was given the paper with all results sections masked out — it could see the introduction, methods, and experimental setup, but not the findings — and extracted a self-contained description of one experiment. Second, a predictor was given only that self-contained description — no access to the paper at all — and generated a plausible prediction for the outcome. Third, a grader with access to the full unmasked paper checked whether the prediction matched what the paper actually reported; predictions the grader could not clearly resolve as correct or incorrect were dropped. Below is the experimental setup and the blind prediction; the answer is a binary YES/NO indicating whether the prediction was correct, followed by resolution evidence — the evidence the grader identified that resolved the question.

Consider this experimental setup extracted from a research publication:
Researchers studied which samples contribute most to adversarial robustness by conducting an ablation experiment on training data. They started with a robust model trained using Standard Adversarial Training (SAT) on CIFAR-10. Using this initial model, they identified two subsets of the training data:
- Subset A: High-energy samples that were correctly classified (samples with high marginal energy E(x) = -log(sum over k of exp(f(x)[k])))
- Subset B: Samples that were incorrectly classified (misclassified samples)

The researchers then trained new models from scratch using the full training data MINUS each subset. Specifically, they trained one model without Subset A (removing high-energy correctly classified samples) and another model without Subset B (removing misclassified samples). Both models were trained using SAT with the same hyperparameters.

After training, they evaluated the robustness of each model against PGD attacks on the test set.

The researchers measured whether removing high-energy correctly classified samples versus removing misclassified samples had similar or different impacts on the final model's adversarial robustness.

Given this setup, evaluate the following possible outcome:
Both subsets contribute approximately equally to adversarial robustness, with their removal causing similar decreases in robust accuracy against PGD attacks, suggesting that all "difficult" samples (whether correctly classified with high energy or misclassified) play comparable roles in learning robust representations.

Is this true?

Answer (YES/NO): YES